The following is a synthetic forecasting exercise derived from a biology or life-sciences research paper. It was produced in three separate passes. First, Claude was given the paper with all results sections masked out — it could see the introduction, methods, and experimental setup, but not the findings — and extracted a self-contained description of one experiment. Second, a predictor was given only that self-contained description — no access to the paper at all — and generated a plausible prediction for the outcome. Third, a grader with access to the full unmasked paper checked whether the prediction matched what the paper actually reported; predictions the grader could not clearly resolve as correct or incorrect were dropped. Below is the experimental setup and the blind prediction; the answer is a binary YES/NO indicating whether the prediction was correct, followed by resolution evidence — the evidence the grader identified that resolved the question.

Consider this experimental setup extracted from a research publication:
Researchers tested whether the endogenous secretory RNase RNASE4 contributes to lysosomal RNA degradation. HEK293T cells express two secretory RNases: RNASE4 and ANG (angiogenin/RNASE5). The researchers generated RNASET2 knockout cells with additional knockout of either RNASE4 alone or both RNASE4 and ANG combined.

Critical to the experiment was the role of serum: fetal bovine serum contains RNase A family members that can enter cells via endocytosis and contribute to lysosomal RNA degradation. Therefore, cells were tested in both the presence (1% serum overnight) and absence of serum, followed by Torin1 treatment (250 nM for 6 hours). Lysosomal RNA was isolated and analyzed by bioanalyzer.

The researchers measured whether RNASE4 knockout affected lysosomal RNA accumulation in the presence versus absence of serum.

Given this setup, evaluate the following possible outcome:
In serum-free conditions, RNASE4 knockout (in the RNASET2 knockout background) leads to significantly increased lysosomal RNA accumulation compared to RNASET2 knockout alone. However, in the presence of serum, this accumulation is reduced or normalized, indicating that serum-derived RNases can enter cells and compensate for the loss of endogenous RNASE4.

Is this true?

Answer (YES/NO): YES